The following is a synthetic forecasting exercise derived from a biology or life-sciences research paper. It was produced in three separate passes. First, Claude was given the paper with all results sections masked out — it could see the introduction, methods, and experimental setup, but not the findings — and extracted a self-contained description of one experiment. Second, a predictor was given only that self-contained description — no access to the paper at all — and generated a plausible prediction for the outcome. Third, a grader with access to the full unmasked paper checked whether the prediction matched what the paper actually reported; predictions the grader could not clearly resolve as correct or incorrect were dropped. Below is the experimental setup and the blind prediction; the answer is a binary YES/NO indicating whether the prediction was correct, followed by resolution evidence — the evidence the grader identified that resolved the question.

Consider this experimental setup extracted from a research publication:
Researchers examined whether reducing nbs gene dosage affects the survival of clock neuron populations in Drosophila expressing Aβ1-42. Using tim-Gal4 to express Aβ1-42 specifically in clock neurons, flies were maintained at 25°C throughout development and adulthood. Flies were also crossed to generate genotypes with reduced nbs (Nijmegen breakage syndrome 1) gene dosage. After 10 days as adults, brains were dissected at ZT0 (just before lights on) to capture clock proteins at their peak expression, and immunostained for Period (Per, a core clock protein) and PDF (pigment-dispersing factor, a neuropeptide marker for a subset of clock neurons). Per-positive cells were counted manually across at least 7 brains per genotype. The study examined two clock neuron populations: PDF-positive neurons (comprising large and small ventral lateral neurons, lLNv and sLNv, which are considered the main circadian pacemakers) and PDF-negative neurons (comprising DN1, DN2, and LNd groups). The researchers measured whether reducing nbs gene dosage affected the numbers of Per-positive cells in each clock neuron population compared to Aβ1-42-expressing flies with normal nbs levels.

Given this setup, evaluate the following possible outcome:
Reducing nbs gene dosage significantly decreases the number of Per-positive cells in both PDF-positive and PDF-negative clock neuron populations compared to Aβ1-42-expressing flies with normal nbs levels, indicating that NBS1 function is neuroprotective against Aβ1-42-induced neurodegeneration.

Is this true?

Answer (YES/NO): NO